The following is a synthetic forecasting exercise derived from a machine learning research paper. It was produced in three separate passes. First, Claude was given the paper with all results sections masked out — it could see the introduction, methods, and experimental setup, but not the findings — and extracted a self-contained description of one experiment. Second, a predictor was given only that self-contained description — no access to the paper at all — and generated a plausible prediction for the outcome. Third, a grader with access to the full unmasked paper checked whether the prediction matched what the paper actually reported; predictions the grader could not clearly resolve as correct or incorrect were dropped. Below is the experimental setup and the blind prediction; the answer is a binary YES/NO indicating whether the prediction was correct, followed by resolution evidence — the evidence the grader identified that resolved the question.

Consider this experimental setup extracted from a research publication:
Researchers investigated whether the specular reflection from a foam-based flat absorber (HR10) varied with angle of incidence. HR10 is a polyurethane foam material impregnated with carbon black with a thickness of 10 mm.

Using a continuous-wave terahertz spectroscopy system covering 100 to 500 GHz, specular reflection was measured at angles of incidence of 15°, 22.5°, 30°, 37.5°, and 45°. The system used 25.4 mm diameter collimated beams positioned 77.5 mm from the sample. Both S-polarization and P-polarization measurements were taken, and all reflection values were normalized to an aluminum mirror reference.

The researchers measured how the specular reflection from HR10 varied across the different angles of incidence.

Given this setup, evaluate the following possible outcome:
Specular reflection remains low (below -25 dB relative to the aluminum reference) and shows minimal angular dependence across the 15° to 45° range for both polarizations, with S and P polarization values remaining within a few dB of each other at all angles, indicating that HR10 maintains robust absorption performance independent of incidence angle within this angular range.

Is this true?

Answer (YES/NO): YES